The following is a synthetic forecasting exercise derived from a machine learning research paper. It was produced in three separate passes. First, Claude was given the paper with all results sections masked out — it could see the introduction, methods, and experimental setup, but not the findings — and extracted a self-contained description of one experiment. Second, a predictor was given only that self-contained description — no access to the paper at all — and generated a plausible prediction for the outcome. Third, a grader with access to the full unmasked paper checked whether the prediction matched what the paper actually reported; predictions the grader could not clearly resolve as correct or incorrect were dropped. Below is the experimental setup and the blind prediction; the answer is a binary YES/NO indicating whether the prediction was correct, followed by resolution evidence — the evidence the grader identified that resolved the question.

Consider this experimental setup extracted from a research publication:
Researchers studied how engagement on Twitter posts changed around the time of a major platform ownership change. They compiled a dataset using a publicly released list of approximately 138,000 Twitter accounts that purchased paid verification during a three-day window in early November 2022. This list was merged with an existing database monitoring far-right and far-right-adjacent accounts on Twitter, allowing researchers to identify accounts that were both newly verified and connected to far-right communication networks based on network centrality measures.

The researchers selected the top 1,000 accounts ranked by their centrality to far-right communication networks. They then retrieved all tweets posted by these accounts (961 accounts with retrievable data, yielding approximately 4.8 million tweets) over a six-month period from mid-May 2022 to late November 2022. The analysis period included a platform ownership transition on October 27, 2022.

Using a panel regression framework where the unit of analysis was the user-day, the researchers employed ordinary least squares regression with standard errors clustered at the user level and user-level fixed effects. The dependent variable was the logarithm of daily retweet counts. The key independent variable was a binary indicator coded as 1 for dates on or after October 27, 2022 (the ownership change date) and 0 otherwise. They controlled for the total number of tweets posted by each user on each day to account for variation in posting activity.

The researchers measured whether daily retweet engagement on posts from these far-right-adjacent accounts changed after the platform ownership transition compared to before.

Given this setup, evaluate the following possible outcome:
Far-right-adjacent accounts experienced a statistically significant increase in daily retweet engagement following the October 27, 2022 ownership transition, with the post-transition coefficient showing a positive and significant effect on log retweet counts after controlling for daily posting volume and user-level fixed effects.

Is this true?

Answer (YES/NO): YES